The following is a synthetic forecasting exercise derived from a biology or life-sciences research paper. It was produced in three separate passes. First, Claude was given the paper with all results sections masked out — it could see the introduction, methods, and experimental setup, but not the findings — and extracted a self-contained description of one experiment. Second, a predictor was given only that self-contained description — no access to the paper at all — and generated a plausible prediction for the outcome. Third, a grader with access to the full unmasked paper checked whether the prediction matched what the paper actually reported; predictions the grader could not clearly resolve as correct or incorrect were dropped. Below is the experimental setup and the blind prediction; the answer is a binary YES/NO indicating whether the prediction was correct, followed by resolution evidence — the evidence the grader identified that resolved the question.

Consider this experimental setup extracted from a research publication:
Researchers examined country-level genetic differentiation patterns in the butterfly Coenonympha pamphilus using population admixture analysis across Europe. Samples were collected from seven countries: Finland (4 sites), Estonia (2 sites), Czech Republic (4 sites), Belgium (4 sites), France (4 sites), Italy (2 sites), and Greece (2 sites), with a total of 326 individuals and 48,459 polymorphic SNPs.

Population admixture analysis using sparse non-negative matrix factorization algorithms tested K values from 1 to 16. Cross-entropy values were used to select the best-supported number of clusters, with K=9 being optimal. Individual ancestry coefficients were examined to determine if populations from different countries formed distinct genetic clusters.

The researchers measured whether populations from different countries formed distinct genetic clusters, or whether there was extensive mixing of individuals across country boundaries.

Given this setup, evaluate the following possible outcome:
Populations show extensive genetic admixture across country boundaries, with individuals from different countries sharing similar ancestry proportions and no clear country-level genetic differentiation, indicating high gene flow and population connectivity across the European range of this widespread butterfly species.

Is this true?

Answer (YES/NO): NO